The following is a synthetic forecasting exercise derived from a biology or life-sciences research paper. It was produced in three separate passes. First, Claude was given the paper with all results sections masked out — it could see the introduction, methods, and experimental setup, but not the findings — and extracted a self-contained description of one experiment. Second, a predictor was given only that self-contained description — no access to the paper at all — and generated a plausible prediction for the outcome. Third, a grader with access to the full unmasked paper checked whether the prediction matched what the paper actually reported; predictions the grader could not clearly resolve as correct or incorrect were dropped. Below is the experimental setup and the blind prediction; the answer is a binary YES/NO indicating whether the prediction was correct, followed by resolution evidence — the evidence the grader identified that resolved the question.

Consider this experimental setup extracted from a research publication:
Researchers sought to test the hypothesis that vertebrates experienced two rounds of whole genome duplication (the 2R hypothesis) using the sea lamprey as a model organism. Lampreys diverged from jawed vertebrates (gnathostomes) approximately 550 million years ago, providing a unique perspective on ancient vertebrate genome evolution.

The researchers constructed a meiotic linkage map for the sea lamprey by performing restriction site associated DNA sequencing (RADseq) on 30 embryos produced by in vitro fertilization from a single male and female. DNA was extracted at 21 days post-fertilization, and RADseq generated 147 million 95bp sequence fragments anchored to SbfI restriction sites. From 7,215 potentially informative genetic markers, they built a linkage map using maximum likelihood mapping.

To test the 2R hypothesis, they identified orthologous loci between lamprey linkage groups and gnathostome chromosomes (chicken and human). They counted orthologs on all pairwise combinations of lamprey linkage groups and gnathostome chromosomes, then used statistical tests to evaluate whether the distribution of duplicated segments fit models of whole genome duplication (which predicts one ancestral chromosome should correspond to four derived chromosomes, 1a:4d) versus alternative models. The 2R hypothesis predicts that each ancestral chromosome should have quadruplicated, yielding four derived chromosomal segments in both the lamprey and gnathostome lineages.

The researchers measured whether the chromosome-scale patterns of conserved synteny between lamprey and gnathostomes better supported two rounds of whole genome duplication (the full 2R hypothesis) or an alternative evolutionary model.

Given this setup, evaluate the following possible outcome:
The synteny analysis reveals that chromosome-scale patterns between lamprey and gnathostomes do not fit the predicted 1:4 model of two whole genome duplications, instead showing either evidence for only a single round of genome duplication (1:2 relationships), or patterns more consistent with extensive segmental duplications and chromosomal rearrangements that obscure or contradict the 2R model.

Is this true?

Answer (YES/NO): YES